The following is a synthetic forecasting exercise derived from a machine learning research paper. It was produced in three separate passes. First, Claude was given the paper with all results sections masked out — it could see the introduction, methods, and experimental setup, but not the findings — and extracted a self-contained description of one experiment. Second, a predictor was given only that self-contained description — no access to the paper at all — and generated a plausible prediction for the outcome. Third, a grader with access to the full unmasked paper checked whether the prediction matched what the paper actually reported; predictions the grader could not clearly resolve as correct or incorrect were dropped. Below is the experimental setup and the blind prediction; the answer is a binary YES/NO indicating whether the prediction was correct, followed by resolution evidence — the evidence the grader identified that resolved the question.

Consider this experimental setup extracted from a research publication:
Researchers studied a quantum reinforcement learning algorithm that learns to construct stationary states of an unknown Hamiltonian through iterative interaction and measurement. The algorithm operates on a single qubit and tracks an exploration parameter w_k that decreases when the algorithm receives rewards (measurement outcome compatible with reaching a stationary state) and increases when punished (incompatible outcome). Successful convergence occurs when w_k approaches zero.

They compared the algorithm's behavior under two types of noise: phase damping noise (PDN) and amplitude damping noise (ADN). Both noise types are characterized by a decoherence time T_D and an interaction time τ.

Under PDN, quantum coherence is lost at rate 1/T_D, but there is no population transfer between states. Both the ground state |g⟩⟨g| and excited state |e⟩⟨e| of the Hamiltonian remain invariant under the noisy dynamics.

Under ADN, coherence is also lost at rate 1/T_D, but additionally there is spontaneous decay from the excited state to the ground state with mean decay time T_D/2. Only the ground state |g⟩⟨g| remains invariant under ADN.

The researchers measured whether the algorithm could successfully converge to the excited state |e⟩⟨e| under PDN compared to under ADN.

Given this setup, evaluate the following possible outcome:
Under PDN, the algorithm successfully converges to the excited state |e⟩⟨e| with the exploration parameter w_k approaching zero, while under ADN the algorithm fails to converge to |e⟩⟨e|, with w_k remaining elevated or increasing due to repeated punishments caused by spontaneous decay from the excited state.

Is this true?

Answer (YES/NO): NO